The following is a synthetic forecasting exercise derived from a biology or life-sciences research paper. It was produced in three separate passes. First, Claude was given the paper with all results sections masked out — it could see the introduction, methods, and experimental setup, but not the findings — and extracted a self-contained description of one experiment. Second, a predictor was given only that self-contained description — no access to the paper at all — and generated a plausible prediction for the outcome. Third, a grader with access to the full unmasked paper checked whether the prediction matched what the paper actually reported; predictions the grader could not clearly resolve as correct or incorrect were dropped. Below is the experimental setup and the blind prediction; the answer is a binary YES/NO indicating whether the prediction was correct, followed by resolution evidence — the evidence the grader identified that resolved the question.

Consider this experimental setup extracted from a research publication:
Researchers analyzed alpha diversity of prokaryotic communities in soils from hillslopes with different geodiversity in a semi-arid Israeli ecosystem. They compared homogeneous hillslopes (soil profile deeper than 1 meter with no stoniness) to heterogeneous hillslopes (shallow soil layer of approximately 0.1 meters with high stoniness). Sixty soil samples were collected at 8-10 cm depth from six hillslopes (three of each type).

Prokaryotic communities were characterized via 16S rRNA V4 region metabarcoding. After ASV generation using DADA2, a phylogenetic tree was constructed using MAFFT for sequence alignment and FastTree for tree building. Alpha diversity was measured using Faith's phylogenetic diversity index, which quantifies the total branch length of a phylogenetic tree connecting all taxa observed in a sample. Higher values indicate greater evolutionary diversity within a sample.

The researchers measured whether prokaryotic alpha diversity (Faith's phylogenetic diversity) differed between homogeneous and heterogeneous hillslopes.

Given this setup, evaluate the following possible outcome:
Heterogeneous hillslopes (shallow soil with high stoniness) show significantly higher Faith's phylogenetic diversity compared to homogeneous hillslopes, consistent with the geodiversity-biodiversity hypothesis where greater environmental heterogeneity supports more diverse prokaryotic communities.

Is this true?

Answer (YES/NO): NO